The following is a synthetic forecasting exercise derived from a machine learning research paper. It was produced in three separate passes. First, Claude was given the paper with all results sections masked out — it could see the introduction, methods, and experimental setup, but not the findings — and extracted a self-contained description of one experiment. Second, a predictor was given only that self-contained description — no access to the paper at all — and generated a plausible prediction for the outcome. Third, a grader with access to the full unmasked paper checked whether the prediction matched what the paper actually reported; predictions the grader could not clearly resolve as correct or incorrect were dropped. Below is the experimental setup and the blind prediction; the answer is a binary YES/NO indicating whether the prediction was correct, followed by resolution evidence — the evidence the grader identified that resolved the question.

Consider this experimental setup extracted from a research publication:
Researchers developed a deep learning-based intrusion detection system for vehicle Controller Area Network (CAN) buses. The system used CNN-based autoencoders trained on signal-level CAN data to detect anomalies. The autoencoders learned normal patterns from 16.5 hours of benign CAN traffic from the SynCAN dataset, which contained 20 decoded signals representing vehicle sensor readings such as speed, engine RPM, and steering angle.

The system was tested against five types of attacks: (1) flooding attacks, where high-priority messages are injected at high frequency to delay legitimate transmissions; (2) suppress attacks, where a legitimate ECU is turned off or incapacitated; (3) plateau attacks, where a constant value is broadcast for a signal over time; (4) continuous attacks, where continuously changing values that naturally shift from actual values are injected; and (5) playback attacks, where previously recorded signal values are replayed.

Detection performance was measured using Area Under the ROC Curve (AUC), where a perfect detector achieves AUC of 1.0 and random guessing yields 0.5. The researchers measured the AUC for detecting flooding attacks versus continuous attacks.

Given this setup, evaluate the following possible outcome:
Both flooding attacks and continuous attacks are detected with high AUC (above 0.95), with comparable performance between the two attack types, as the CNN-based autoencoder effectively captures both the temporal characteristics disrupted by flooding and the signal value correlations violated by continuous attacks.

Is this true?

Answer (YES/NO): NO